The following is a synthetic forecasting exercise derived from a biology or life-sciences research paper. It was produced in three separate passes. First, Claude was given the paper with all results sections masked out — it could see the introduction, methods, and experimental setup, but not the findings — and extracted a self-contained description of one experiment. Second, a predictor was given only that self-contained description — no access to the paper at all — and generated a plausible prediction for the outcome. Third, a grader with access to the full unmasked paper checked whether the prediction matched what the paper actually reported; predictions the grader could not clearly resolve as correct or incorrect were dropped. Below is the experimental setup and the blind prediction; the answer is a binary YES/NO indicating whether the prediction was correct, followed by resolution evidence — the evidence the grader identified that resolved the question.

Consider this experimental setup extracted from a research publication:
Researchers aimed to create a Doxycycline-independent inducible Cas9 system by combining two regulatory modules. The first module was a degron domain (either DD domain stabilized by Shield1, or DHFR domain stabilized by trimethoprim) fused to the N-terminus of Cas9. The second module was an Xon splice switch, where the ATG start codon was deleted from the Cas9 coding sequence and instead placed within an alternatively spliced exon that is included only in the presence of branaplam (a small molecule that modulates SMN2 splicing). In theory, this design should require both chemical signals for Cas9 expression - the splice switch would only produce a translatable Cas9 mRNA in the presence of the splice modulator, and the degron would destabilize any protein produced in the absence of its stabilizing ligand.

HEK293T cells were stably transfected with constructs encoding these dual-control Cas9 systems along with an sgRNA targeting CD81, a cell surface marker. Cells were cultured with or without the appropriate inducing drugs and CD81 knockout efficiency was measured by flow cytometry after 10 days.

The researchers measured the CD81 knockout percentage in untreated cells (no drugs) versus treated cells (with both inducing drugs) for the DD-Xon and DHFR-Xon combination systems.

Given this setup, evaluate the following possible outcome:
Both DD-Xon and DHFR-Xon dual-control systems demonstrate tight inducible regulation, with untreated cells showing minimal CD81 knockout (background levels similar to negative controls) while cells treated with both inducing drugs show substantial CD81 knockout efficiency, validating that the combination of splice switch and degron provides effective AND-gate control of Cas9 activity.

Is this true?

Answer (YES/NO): NO